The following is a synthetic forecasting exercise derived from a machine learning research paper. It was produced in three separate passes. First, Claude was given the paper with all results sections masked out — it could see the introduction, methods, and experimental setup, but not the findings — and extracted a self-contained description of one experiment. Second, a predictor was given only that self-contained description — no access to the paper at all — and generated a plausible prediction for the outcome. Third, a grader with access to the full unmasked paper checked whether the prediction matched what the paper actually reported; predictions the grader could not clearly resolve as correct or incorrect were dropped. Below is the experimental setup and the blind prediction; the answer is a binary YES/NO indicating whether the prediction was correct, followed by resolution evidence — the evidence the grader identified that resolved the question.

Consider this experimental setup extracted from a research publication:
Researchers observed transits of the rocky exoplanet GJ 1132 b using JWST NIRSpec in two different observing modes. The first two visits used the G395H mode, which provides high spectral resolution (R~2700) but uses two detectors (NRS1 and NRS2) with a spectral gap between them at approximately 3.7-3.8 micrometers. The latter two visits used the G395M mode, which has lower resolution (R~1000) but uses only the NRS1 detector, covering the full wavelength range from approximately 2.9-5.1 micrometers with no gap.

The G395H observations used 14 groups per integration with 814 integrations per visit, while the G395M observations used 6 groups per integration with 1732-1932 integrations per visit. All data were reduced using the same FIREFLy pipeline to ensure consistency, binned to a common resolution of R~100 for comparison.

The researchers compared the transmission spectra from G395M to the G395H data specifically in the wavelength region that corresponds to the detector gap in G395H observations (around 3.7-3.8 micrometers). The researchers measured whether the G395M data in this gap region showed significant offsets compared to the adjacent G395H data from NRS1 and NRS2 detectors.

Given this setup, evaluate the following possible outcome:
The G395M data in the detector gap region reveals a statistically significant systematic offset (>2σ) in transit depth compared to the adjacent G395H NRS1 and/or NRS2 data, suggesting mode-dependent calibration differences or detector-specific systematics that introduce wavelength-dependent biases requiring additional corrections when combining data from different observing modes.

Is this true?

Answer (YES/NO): NO